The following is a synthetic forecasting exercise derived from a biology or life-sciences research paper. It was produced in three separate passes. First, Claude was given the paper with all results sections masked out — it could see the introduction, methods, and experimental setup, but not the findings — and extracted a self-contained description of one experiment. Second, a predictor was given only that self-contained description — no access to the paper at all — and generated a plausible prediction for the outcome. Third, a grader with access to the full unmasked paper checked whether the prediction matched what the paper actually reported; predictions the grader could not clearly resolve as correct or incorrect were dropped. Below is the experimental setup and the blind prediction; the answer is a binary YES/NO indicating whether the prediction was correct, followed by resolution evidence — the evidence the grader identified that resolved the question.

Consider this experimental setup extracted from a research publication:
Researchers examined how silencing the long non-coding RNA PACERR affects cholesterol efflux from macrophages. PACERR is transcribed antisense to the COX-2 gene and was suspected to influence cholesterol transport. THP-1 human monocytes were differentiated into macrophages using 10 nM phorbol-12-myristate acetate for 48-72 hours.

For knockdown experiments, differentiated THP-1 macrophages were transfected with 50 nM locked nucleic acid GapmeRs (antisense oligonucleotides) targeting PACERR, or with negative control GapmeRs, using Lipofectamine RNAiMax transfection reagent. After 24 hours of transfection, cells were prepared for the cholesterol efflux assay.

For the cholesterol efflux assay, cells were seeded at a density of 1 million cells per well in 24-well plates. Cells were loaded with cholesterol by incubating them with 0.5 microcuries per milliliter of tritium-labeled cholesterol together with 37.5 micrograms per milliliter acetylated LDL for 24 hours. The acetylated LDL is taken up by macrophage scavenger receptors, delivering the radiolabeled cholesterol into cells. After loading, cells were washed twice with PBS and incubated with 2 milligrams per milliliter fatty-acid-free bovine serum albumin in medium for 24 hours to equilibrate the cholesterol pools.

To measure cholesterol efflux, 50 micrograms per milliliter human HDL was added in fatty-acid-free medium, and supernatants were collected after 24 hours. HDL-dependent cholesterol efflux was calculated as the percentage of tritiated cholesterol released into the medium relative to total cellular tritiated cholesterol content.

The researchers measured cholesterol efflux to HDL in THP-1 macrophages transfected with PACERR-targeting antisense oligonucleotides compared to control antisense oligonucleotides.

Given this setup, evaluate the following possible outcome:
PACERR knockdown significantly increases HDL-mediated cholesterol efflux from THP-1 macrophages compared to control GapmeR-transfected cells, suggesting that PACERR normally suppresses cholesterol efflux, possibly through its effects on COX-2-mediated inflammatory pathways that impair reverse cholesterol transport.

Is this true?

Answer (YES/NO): NO